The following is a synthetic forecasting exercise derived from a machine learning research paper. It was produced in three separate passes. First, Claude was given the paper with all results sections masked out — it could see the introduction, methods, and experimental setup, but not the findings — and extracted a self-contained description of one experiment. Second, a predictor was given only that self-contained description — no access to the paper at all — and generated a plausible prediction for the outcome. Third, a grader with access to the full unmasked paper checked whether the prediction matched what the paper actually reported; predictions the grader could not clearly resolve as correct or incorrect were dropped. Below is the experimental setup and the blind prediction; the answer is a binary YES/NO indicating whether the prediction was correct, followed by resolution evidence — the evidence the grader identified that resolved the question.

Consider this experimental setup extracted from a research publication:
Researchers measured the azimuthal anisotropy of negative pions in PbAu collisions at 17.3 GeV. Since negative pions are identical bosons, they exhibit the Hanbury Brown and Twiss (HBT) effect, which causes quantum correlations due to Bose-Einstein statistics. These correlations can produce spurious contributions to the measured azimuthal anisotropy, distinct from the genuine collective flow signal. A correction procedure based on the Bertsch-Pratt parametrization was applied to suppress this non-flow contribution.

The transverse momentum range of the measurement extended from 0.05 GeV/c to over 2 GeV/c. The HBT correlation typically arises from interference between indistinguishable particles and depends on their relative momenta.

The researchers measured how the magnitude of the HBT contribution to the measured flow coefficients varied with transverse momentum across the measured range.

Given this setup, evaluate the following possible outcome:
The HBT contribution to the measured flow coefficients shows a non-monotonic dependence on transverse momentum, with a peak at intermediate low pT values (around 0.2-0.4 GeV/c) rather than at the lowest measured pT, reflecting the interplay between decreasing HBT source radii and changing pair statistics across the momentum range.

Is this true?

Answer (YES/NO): YES